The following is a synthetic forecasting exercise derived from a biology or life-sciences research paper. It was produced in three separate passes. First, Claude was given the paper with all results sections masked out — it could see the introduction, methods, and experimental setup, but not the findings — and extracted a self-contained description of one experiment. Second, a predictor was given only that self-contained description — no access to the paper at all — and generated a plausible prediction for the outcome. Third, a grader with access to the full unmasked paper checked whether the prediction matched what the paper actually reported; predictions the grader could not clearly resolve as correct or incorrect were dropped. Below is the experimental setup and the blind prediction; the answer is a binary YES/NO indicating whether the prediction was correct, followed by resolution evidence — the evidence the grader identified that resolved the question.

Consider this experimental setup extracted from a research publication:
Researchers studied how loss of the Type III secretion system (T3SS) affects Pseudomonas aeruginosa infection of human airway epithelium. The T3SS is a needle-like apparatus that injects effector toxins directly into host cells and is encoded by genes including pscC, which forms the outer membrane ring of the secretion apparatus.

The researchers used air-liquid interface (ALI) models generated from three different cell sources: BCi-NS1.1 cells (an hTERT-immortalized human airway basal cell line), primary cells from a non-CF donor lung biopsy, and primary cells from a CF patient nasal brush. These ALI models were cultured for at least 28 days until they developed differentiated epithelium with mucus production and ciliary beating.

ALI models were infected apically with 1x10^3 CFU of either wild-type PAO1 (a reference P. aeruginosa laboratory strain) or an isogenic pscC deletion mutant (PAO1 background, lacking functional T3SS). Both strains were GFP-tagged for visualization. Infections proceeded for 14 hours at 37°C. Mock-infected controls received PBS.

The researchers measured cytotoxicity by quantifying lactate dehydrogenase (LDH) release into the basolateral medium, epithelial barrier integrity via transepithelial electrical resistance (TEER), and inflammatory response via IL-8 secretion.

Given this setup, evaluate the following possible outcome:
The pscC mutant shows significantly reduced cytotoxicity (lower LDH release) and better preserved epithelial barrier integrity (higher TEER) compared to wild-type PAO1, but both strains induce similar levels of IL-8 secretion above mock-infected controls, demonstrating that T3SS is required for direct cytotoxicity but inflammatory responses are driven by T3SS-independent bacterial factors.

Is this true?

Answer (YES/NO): NO